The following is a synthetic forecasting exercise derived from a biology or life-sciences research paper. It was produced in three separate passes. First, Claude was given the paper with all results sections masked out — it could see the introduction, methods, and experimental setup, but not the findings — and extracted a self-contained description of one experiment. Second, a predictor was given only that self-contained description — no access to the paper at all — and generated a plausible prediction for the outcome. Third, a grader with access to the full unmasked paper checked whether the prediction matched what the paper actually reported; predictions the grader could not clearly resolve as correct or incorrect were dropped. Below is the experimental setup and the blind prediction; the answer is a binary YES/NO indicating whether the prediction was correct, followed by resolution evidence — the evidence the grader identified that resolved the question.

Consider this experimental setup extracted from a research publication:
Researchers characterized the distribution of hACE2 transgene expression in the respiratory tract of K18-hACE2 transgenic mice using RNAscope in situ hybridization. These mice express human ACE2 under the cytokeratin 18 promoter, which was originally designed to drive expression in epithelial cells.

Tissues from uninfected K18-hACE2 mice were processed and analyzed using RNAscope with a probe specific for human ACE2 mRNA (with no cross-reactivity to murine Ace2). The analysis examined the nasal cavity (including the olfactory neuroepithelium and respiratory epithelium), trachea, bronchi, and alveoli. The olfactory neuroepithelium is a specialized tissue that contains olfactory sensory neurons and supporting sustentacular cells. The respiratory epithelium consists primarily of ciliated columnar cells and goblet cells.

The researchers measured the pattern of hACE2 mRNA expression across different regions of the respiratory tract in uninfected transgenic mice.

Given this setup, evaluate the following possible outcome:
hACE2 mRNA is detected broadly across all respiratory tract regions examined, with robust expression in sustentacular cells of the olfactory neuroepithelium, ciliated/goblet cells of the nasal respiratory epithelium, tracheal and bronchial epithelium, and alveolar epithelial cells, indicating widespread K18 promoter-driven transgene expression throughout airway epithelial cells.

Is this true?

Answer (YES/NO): NO